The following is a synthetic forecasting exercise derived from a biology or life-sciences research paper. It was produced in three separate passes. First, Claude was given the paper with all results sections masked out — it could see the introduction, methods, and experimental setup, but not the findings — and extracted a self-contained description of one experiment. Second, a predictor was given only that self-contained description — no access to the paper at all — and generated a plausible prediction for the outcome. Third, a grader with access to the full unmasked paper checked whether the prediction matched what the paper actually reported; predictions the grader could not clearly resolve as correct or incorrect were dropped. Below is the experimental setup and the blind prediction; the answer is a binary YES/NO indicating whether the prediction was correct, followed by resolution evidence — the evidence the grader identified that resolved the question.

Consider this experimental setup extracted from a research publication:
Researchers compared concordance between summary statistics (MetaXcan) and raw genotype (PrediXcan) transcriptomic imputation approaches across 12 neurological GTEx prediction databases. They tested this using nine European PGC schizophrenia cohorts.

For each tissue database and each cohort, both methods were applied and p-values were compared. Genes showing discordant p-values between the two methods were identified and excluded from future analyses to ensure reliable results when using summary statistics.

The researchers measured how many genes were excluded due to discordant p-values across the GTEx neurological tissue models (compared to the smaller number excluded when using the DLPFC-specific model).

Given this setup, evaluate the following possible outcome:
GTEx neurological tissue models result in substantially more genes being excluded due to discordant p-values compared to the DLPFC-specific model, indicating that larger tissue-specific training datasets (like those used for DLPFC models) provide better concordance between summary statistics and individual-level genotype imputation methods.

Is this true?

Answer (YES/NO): YES